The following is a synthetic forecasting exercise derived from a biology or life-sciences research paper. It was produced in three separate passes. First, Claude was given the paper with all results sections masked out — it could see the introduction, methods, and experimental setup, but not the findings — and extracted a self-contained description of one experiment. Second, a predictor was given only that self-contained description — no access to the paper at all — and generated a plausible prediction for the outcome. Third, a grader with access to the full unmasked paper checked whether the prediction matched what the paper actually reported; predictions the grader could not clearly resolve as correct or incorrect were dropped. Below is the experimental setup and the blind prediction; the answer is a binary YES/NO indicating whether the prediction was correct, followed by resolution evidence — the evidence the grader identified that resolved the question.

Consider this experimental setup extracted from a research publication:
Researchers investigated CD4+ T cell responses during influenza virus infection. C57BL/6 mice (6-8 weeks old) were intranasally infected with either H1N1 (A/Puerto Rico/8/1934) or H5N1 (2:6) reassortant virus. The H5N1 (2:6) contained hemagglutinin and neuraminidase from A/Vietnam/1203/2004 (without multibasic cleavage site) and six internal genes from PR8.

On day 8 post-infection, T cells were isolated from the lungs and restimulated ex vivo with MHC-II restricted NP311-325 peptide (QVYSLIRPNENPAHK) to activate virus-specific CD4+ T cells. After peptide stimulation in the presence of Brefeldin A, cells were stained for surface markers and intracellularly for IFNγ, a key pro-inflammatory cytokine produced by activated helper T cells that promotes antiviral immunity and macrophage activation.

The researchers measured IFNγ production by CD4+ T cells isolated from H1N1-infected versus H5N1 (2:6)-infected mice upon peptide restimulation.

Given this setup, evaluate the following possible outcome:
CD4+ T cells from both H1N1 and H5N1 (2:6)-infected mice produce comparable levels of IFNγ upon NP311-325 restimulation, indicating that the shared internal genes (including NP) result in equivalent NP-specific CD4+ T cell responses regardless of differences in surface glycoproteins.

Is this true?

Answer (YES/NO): NO